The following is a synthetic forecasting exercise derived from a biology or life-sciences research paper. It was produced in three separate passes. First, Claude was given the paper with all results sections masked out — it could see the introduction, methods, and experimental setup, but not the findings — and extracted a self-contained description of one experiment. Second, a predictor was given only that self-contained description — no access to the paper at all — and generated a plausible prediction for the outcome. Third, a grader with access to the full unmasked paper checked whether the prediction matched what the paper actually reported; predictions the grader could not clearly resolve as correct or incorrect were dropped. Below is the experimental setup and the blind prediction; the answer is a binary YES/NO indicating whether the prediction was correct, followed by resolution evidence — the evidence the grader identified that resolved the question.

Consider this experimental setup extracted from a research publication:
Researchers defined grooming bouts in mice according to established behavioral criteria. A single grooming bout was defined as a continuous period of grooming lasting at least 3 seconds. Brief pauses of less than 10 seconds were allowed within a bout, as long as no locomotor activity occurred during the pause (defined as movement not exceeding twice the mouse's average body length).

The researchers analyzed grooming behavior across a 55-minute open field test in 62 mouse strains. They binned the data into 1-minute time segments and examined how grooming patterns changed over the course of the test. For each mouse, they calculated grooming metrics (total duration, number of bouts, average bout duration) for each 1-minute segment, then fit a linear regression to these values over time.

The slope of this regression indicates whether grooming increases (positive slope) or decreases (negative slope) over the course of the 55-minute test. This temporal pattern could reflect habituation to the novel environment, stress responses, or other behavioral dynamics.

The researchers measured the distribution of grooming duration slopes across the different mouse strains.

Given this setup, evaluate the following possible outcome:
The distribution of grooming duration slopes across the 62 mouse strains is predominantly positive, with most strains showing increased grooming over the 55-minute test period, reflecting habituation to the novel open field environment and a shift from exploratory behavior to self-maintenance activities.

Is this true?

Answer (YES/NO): NO